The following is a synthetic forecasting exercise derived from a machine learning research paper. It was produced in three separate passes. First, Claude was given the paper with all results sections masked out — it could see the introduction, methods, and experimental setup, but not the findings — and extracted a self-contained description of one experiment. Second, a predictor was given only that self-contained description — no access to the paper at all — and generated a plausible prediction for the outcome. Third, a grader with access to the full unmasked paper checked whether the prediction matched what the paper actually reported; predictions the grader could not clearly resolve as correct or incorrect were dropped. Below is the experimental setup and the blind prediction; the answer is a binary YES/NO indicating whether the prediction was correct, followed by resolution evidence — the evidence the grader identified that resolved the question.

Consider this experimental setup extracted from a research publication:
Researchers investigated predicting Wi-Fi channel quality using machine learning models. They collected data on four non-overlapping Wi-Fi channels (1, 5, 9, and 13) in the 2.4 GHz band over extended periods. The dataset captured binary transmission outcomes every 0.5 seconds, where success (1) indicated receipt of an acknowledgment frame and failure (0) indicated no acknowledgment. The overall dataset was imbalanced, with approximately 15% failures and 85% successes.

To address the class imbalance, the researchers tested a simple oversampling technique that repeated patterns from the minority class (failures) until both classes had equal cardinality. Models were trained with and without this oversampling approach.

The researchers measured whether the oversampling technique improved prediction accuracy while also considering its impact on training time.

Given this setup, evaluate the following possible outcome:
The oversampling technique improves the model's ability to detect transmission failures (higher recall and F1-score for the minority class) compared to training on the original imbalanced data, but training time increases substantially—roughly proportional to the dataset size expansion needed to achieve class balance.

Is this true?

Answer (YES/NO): NO